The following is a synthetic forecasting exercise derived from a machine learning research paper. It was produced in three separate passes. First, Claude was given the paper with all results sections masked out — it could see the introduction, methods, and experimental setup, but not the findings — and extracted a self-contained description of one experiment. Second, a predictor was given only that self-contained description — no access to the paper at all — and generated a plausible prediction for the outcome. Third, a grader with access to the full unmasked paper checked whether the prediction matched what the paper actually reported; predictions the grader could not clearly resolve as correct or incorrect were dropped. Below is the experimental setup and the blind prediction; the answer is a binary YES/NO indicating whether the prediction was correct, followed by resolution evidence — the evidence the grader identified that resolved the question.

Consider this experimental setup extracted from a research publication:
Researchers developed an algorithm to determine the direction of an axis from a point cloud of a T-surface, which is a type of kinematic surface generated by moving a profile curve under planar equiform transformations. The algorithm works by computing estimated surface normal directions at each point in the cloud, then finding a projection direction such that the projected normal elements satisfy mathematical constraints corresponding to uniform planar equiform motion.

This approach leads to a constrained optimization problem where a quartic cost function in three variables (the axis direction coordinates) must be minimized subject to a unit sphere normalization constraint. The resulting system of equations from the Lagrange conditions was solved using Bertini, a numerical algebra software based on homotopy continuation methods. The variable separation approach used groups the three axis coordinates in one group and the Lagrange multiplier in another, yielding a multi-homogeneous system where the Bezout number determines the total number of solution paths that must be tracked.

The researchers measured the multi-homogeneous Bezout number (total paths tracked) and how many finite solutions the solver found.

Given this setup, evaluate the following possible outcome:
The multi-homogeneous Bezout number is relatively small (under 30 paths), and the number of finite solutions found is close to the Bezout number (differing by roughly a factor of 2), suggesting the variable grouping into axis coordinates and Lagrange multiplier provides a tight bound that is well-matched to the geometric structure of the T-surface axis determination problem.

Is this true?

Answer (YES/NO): NO